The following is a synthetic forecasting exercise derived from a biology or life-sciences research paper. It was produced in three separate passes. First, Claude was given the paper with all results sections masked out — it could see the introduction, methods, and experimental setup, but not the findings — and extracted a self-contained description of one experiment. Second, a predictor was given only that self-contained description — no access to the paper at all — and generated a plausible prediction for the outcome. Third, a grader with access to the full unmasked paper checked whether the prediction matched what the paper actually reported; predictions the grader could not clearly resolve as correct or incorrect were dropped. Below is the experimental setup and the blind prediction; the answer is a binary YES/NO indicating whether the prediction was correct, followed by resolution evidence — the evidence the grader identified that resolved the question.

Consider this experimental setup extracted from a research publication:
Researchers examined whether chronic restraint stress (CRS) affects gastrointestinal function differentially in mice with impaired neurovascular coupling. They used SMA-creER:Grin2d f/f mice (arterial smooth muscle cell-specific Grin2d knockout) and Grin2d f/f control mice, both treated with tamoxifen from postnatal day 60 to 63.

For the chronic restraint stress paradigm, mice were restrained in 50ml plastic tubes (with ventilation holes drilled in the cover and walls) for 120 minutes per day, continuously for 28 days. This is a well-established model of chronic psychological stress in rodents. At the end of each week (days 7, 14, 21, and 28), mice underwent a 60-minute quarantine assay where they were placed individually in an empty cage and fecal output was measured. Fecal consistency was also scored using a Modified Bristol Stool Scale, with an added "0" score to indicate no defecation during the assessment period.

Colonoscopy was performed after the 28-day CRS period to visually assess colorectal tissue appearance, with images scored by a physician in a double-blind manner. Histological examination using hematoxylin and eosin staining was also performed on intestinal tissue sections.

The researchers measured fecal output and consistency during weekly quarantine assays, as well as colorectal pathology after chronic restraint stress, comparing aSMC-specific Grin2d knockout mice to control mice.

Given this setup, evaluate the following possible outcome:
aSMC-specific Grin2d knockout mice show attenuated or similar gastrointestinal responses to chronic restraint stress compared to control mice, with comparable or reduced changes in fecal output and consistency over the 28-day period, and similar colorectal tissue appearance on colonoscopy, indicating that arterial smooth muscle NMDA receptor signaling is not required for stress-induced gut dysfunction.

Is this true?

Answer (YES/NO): YES